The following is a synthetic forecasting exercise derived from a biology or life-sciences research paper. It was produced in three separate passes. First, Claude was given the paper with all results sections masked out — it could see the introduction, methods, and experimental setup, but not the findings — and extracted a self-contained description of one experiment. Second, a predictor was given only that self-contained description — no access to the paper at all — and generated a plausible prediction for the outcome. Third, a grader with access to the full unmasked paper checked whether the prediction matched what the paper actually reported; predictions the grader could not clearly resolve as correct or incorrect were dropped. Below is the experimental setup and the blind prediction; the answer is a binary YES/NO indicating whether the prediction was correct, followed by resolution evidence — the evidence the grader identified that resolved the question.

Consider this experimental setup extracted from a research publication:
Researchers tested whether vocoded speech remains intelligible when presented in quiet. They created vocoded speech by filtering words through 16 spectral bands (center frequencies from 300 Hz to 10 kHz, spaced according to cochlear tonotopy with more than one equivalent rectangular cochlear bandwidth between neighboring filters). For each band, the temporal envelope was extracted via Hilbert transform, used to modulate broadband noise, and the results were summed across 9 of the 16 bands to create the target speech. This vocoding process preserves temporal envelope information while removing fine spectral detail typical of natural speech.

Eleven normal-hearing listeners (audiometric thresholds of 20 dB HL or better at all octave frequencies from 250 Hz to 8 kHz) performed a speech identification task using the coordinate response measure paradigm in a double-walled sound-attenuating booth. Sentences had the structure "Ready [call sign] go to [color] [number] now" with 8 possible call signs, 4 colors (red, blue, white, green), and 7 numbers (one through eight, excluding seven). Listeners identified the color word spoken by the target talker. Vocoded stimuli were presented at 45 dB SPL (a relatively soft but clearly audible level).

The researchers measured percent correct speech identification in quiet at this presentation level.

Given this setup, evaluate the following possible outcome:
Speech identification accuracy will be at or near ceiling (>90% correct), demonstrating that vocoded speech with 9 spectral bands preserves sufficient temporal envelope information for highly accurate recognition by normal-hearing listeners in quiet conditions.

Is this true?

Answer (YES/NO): YES